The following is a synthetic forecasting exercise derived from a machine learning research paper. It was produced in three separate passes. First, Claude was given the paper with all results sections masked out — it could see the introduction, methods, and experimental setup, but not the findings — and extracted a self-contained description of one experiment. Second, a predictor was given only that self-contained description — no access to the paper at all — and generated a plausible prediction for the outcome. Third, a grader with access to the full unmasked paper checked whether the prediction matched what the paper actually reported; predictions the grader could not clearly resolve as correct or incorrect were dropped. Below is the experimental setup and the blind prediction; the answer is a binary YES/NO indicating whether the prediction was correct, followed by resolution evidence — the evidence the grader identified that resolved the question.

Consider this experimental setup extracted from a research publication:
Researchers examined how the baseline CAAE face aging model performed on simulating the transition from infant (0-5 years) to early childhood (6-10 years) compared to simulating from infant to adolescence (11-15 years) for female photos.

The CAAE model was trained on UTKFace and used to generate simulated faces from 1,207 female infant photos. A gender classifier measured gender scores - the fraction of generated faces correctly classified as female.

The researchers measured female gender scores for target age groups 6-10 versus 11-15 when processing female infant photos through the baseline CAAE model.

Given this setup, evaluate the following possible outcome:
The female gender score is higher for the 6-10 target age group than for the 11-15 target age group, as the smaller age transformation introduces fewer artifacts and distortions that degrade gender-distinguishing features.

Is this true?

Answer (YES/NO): NO